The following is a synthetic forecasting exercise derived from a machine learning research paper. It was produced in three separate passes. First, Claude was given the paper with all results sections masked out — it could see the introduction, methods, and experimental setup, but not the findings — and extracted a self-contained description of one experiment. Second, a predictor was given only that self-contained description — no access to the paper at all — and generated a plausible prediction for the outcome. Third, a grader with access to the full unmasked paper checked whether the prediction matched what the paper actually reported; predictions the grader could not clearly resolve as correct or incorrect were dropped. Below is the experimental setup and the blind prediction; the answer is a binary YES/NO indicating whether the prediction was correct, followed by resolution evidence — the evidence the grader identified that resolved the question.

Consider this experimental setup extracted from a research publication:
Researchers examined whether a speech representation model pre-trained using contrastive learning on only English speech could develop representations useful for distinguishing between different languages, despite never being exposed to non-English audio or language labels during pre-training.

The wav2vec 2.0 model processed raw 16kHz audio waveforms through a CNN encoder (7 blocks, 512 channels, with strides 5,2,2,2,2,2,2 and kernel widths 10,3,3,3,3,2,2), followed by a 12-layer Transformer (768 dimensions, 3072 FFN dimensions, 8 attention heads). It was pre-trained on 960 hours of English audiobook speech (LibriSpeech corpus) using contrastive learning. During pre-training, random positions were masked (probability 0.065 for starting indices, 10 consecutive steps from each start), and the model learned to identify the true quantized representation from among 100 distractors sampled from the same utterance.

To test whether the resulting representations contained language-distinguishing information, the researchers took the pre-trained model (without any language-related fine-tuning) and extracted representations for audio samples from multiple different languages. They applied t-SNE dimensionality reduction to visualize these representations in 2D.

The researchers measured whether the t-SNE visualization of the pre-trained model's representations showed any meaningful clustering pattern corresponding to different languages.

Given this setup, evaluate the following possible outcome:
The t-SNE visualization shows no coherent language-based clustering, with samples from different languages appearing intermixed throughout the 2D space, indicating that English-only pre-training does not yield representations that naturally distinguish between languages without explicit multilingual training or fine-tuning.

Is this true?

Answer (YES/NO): NO